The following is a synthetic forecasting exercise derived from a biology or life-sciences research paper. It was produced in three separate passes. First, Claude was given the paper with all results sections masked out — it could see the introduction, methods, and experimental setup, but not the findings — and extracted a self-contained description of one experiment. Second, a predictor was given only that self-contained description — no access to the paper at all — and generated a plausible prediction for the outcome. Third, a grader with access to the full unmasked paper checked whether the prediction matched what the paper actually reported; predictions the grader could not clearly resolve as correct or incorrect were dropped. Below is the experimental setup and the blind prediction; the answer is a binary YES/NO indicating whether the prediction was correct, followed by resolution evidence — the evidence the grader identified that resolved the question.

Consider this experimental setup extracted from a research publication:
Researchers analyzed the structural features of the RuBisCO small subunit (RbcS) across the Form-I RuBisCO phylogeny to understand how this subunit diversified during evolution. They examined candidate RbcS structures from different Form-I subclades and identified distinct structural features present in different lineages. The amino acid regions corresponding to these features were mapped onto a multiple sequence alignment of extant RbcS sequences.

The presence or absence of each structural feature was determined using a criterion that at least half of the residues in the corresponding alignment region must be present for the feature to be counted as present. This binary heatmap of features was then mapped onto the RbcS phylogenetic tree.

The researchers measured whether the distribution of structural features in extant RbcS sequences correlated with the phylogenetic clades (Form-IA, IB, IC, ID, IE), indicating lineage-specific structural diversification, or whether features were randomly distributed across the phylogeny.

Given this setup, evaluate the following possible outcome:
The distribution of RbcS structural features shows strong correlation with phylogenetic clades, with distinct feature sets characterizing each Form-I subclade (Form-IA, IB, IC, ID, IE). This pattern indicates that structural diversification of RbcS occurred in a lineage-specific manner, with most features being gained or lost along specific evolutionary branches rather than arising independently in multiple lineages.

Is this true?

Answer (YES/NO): YES